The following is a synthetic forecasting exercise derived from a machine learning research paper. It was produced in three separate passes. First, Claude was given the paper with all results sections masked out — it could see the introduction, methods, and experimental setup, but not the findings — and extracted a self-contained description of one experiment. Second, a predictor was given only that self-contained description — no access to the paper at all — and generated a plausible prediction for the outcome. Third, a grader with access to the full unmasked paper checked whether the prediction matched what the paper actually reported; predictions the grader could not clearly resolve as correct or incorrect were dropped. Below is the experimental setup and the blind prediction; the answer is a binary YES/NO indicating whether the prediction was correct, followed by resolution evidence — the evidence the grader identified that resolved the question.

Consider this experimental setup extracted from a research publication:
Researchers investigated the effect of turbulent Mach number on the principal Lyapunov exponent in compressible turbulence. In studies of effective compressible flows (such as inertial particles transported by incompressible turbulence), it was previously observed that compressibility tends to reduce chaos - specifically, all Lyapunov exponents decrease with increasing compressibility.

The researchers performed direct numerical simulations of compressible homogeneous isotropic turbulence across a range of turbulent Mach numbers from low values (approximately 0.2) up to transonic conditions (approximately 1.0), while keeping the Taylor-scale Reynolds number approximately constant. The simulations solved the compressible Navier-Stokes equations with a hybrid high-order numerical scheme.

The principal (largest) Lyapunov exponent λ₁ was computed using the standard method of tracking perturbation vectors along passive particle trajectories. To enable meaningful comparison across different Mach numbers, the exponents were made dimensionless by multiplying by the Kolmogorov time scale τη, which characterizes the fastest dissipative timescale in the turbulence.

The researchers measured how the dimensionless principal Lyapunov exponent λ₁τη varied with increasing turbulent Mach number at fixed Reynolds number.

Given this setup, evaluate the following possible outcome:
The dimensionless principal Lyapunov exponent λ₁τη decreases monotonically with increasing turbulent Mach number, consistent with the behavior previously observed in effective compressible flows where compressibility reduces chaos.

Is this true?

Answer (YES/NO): YES